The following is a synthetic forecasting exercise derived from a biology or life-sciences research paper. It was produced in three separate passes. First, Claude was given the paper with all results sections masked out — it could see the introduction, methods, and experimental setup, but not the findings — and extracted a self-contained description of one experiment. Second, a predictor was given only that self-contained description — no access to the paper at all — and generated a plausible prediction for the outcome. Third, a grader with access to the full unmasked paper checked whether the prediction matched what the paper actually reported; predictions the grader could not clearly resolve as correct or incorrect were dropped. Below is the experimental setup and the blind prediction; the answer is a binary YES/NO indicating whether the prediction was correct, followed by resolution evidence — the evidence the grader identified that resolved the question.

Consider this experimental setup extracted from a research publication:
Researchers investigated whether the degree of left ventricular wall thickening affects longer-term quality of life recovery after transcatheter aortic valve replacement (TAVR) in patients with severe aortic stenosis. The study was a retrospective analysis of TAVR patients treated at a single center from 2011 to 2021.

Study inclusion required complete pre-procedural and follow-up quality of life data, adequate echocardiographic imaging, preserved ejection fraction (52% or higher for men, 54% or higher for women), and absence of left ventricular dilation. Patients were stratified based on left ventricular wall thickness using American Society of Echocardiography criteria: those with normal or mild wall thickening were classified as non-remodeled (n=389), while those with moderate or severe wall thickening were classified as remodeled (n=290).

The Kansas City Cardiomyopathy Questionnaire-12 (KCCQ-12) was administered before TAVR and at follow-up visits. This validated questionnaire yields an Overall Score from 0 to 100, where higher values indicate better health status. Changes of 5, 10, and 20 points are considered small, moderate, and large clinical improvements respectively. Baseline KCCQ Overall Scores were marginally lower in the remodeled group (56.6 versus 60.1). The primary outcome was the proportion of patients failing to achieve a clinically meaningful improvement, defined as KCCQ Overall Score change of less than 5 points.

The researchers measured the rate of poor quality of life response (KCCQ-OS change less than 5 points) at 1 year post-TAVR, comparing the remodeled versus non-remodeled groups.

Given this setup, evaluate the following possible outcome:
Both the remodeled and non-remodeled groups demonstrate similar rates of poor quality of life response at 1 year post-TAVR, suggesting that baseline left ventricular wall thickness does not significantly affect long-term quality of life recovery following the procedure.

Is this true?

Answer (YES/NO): YES